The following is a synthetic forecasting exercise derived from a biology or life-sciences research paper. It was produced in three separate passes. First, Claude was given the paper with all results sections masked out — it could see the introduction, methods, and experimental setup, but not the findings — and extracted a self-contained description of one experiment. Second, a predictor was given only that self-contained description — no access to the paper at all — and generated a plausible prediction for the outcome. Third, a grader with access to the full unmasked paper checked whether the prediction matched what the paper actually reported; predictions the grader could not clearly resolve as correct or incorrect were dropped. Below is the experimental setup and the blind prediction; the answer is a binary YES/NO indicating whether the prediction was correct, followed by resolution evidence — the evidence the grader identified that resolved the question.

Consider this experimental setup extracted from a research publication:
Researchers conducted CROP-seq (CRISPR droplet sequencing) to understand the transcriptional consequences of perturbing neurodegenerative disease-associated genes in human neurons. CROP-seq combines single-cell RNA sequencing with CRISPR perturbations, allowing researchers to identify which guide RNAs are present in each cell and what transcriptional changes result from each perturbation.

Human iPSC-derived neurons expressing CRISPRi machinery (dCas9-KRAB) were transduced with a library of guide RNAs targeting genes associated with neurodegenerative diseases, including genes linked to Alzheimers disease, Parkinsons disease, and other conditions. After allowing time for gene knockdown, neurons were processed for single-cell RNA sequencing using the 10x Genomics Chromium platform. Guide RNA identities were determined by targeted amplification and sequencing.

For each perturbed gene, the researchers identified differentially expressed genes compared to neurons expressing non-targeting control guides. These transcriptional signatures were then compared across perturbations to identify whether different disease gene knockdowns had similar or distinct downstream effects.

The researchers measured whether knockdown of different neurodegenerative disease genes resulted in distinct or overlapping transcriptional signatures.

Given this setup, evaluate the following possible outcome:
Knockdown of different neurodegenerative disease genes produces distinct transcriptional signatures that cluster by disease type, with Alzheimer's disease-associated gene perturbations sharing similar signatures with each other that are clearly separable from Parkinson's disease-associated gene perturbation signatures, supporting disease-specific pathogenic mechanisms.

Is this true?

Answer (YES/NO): NO